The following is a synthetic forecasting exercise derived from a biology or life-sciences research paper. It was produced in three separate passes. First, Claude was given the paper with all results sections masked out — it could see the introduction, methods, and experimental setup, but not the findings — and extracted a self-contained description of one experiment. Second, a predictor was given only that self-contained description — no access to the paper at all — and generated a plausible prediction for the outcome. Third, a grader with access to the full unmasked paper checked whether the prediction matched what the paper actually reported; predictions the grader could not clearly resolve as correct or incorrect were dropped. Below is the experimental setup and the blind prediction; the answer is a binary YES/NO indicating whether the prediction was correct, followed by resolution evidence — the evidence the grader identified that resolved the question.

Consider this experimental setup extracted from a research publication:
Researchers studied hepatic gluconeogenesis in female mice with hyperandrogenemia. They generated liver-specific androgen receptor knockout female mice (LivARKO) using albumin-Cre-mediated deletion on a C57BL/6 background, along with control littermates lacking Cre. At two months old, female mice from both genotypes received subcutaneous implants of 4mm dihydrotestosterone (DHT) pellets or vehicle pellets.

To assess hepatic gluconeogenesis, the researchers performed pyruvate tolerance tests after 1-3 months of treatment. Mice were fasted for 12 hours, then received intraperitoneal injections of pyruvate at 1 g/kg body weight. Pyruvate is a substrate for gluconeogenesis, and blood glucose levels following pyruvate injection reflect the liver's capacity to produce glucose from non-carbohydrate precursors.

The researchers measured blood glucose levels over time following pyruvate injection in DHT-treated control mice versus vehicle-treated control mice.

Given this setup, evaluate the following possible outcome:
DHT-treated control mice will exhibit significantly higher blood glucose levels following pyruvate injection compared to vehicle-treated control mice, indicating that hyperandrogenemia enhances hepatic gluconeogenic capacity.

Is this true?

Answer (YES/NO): YES